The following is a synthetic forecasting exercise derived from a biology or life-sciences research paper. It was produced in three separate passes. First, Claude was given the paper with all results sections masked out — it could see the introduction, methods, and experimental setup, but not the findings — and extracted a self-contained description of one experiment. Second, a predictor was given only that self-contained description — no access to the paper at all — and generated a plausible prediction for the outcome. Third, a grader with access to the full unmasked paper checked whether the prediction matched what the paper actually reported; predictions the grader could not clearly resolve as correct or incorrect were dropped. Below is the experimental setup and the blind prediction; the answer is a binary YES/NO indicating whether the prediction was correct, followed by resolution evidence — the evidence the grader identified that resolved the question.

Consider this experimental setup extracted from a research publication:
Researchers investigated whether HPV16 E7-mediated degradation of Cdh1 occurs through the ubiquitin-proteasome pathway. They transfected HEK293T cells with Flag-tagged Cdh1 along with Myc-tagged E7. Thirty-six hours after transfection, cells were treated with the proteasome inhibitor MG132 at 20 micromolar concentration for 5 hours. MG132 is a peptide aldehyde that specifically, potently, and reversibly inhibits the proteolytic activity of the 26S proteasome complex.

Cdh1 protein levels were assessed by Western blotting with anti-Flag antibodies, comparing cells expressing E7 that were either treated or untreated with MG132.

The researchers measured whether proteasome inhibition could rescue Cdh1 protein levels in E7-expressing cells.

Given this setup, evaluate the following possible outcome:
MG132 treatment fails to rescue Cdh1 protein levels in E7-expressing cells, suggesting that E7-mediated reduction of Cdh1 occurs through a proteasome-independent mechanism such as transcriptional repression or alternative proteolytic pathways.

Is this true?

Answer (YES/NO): NO